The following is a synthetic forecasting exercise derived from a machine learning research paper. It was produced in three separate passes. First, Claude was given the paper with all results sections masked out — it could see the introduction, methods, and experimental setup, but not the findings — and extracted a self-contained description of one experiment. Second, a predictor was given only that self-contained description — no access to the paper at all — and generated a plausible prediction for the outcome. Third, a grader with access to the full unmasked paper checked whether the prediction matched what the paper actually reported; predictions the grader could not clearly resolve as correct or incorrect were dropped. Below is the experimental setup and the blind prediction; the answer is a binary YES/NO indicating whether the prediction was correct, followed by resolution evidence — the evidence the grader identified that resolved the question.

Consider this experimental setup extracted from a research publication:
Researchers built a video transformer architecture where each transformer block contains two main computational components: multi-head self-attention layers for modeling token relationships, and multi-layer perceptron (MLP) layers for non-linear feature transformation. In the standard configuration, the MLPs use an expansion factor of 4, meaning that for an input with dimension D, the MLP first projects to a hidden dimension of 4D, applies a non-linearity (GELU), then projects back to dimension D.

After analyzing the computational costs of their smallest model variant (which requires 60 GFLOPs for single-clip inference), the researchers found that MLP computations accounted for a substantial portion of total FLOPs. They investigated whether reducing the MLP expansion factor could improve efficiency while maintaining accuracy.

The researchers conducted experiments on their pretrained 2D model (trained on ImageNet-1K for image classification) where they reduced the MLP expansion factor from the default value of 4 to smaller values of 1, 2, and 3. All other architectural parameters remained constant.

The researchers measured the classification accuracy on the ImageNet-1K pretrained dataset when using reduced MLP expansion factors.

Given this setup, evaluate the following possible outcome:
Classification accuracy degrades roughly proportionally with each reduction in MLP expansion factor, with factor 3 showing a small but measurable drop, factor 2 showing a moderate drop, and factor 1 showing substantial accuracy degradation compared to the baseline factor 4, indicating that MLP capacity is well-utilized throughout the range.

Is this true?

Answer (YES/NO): NO